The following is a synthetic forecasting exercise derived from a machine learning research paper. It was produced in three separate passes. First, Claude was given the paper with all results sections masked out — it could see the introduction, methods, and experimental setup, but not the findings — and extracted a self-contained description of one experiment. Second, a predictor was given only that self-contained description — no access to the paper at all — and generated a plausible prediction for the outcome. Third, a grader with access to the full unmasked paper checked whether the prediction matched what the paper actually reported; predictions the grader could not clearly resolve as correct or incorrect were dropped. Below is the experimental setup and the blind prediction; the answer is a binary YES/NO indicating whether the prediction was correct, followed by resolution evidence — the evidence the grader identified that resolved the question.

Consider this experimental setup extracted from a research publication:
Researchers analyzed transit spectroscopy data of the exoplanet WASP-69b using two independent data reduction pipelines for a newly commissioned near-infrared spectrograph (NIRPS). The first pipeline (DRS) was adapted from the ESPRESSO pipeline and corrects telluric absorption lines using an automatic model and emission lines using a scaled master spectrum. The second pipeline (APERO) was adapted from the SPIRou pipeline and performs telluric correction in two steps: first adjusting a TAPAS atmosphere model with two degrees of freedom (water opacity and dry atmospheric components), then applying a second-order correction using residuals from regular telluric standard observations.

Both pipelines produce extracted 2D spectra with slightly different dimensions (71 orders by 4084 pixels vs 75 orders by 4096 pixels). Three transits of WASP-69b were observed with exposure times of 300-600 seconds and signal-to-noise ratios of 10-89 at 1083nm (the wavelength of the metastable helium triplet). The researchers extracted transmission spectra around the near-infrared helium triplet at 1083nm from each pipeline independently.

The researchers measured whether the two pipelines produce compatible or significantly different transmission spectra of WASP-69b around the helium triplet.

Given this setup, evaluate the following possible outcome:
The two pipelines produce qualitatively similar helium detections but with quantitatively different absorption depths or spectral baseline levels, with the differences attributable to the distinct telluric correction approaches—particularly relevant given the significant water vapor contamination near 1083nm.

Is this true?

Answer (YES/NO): NO